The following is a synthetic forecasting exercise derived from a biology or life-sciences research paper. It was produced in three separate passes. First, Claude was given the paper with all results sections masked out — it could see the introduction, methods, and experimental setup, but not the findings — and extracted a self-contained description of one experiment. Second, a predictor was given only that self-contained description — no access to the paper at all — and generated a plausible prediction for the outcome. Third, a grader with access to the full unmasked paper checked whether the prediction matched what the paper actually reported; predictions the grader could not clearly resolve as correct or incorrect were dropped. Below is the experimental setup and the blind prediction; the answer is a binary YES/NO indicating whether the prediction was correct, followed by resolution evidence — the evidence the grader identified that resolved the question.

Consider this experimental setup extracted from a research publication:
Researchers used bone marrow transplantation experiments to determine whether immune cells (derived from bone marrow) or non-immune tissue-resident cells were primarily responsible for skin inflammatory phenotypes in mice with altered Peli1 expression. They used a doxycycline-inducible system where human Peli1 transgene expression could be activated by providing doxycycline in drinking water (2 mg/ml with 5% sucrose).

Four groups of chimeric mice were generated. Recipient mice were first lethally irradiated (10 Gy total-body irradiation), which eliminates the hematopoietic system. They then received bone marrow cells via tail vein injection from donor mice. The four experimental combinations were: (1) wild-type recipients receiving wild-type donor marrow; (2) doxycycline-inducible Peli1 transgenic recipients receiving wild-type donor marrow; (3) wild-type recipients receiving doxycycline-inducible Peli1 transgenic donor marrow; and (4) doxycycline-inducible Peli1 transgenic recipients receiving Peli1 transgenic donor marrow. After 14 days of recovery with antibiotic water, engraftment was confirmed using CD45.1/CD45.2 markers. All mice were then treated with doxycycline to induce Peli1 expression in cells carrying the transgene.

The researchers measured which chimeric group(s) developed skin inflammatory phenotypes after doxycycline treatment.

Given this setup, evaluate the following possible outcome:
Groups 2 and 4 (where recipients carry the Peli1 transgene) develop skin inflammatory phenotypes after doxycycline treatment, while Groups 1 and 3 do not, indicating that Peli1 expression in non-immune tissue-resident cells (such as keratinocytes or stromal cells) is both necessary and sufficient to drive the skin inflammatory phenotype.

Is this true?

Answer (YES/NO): NO